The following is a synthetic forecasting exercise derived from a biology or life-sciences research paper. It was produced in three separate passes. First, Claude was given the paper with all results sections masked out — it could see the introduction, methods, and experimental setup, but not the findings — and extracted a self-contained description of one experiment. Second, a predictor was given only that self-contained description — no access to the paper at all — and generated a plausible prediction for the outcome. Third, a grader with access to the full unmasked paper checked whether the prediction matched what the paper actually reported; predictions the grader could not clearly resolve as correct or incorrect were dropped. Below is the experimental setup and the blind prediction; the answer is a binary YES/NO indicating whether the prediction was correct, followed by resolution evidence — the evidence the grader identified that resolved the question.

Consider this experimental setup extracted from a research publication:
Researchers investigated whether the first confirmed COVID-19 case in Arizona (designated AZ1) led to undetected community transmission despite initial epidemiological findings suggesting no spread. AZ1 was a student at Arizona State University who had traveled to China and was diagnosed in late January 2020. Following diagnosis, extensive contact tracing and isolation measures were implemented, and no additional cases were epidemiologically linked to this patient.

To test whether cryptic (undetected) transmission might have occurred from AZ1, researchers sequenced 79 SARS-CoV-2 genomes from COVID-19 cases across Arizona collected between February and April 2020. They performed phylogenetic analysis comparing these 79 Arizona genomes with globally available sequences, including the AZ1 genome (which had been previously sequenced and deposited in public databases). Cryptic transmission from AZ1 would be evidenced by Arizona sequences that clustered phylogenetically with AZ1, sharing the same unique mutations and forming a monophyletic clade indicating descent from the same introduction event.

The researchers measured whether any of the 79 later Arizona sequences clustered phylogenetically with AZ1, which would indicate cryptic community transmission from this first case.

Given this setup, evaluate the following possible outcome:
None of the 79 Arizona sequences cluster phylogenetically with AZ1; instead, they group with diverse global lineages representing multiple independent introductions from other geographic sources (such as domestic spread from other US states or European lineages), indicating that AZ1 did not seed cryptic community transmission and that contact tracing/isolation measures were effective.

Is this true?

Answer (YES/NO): YES